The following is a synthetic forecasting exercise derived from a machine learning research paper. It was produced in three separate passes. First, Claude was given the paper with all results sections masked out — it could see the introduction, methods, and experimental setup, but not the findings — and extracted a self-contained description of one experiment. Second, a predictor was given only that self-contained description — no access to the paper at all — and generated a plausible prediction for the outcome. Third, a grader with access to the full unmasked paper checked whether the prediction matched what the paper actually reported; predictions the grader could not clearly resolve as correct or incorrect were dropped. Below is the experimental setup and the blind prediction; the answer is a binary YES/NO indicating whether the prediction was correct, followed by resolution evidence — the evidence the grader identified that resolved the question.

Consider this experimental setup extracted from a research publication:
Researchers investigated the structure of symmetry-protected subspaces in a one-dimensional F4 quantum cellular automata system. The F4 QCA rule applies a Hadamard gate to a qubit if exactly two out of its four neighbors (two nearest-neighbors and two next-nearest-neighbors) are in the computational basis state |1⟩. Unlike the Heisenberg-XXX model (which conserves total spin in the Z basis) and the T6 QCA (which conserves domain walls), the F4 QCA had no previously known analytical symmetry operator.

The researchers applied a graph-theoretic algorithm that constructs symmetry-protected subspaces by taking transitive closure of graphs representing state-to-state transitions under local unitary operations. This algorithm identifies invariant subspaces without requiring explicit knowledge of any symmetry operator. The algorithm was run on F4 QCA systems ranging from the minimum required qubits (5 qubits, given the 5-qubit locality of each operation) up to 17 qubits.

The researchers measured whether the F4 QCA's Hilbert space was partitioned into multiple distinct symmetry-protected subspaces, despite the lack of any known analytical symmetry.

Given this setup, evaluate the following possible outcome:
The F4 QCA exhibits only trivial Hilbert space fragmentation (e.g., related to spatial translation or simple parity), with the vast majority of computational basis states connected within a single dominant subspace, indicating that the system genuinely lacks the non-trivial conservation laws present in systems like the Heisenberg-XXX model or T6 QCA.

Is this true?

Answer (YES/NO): NO